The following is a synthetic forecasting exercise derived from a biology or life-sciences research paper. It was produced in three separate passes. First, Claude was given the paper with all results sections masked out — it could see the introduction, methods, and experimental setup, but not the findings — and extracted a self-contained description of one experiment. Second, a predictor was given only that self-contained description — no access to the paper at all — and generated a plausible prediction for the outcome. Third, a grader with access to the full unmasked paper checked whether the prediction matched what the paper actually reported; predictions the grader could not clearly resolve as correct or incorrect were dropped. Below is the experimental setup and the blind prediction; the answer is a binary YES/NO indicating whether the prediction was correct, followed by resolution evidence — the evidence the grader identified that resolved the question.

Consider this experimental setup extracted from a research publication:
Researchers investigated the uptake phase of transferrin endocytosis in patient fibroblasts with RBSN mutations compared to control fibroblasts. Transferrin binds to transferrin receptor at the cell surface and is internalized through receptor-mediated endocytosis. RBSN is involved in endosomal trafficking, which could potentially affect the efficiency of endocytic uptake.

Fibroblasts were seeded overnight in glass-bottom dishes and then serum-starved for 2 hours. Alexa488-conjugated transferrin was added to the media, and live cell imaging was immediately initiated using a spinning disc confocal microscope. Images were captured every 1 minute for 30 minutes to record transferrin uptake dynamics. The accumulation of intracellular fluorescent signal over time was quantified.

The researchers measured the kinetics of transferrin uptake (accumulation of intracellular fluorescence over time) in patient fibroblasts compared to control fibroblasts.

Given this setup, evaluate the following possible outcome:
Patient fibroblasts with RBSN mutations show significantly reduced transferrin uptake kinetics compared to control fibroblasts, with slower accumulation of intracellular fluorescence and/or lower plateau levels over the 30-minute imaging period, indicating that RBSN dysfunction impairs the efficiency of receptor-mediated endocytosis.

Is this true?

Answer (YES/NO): NO